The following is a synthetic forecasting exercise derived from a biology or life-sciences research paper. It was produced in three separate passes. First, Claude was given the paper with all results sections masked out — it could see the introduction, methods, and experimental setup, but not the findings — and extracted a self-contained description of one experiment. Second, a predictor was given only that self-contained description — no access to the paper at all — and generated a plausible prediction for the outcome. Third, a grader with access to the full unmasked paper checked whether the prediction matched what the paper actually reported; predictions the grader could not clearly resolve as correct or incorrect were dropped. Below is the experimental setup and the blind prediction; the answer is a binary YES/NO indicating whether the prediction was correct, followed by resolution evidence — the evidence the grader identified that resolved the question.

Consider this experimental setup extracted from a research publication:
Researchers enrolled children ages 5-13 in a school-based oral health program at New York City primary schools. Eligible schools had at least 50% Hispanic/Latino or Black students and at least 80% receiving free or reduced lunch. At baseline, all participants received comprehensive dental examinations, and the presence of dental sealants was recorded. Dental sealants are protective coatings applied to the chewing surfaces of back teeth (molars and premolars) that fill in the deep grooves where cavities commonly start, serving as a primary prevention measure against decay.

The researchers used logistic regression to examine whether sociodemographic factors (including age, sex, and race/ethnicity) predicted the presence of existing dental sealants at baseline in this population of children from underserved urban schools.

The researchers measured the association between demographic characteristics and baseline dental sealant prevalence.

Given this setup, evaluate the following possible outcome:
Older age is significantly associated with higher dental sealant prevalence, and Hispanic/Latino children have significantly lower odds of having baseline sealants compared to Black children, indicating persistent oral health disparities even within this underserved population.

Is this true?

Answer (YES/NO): NO